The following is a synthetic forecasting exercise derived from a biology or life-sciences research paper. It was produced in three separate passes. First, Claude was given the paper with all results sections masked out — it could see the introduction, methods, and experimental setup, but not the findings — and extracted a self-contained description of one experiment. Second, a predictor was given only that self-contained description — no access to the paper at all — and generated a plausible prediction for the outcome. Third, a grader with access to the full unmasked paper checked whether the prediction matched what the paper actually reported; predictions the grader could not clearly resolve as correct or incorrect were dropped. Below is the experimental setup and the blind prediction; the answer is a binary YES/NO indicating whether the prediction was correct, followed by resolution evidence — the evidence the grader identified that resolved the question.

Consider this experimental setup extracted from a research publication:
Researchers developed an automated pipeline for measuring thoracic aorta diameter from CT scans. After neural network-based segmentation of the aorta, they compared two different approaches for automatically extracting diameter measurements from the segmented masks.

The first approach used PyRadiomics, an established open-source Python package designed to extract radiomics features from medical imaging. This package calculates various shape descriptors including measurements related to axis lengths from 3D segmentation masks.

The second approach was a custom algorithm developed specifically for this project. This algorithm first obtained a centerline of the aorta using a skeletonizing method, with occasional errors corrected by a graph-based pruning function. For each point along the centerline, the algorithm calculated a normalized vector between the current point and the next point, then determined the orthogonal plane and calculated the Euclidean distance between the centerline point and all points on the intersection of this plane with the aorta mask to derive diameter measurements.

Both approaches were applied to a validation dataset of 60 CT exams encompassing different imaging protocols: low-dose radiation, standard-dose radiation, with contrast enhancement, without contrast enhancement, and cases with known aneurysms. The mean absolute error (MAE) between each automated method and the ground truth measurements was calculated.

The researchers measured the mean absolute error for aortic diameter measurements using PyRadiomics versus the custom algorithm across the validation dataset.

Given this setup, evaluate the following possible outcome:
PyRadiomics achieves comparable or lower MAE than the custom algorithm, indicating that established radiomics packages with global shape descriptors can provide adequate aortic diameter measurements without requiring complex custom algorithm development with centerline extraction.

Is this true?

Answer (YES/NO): YES